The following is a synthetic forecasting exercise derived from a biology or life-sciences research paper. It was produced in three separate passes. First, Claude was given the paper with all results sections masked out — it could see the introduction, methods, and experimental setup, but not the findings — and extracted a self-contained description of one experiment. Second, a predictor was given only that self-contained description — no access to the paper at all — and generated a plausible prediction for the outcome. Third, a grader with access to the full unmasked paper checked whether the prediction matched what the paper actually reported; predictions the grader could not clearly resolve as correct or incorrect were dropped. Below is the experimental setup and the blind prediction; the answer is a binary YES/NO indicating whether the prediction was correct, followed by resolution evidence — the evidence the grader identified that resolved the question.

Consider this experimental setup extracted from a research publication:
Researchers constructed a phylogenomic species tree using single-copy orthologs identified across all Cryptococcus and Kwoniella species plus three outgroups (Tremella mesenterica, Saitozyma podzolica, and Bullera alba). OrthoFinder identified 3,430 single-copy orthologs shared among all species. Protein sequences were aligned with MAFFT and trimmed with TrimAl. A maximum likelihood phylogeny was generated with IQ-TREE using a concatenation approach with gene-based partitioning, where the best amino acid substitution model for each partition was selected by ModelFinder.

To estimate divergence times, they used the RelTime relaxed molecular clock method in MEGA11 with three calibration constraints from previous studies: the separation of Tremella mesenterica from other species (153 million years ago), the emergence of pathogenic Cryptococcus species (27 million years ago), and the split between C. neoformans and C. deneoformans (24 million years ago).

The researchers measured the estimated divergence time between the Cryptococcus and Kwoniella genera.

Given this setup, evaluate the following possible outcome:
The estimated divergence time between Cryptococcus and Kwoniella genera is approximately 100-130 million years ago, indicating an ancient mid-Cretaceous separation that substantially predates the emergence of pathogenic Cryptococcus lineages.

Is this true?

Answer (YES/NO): YES